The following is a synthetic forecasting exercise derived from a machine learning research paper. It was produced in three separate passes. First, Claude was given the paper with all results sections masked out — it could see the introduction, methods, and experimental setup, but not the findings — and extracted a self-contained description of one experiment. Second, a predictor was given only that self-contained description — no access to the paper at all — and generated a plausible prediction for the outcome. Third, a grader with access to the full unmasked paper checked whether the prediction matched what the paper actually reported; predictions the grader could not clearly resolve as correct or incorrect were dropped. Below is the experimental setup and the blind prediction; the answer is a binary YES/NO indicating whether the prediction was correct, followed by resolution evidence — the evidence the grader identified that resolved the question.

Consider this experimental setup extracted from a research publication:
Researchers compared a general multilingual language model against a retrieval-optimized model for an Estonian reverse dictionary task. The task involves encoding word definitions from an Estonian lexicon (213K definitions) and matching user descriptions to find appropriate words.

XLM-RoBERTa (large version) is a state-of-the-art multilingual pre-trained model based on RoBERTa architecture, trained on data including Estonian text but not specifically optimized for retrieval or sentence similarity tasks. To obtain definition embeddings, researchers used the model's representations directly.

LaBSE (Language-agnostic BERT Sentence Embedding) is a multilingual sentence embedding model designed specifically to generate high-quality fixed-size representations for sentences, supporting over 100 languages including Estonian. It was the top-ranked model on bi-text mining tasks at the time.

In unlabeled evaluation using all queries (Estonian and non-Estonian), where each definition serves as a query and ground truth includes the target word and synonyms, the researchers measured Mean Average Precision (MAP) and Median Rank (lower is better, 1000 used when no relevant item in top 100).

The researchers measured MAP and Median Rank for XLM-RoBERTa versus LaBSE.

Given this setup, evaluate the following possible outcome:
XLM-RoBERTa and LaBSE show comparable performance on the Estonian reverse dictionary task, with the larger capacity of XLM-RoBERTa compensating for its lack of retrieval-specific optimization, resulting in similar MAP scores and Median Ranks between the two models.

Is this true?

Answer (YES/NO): NO